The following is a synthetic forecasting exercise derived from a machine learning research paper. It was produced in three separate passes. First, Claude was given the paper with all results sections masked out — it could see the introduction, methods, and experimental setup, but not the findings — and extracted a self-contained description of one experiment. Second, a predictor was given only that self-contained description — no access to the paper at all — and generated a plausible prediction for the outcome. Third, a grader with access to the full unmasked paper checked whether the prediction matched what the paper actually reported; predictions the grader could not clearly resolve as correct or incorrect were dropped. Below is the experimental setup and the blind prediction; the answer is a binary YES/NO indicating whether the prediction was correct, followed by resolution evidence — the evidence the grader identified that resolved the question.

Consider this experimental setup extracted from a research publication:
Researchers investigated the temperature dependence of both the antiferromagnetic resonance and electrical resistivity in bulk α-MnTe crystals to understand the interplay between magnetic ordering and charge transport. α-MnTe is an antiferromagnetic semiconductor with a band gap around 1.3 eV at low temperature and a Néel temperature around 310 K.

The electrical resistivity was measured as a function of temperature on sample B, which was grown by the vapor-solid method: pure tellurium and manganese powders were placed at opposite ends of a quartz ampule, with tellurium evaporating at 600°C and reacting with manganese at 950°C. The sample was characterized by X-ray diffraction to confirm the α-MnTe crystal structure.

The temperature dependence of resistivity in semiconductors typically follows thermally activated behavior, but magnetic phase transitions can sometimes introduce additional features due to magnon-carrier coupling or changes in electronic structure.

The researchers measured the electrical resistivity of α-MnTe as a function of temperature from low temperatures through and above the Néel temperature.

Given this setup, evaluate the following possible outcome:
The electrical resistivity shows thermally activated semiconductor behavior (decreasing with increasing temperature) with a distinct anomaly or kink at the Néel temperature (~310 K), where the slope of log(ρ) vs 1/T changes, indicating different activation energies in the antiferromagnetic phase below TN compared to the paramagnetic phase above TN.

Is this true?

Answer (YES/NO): NO